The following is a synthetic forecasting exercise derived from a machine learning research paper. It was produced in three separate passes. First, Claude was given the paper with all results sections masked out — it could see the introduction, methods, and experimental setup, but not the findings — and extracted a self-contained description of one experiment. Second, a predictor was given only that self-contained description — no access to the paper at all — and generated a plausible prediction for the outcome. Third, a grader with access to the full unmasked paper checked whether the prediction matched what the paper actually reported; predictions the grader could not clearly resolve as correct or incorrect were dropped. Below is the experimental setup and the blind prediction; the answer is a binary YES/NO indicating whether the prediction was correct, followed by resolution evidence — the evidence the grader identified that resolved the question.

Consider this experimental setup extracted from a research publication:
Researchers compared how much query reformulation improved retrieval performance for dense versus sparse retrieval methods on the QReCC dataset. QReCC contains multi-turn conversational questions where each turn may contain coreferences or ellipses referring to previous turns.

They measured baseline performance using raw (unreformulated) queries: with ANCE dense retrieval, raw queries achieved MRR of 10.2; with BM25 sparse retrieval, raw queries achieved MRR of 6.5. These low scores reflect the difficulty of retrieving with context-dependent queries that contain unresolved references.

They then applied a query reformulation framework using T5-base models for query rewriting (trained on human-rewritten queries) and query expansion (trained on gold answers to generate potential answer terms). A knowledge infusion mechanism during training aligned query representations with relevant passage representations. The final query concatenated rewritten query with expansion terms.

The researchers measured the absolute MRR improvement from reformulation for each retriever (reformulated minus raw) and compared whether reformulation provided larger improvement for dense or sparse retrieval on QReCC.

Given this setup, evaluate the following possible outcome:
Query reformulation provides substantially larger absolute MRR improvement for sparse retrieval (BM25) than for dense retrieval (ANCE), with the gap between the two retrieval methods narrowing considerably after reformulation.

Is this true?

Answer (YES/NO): YES